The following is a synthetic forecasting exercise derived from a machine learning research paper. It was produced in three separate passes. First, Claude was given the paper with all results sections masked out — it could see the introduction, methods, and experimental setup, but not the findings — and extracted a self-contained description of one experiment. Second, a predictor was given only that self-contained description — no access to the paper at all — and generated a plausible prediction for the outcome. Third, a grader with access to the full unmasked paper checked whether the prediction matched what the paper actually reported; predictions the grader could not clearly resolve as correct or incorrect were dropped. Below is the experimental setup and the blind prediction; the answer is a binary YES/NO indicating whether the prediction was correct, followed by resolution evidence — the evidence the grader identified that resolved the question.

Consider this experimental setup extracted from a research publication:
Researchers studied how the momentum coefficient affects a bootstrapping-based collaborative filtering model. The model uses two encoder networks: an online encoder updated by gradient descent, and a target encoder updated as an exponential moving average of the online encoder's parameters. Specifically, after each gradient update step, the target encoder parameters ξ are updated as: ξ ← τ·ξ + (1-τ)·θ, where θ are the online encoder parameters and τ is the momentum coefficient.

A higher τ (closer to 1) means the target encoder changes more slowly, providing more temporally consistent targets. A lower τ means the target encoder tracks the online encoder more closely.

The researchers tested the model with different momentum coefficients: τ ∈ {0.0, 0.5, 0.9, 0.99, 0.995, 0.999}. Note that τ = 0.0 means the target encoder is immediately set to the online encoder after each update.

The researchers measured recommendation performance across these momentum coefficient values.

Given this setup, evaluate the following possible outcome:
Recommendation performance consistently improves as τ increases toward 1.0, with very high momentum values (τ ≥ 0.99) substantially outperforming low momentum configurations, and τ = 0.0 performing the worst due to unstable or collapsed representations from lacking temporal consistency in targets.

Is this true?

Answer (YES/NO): NO